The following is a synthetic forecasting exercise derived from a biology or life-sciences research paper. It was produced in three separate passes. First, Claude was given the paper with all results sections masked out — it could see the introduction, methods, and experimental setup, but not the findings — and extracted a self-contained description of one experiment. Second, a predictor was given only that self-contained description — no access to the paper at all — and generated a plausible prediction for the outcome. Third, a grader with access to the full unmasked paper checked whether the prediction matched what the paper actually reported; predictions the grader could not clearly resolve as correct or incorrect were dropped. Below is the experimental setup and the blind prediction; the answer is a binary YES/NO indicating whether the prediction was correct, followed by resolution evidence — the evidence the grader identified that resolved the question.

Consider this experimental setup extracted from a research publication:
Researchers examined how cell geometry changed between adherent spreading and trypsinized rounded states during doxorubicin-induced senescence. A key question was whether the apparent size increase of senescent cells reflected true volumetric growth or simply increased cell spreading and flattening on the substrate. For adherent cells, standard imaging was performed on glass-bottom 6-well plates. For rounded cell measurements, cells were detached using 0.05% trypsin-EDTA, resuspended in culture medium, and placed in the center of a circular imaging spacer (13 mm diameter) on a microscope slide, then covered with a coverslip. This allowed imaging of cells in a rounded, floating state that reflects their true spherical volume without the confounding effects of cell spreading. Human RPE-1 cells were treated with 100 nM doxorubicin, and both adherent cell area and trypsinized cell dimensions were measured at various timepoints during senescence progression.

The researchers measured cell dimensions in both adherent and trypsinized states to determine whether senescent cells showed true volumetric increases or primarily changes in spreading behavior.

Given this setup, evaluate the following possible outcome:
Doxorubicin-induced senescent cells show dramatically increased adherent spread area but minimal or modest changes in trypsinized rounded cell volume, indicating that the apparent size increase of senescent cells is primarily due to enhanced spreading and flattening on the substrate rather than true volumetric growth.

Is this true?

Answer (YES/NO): NO